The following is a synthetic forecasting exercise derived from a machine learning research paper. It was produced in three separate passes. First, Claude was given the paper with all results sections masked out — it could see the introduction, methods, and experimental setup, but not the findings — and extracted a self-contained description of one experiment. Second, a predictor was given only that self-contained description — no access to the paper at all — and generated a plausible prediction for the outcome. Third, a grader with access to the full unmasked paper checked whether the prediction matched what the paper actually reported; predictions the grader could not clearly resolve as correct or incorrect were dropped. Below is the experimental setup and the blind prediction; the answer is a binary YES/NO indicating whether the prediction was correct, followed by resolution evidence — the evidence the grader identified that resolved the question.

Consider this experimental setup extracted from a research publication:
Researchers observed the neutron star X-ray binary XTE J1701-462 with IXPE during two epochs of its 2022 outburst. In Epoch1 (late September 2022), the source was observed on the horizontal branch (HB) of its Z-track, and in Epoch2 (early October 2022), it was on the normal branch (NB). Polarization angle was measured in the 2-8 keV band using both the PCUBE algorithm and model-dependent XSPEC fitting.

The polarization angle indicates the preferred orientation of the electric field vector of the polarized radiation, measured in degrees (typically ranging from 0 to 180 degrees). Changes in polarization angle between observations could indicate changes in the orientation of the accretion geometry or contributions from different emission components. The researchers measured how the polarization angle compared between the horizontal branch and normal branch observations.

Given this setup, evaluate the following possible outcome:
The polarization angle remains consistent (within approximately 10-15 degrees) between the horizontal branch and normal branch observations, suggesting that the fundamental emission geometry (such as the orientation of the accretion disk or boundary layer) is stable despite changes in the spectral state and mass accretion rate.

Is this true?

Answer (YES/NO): NO